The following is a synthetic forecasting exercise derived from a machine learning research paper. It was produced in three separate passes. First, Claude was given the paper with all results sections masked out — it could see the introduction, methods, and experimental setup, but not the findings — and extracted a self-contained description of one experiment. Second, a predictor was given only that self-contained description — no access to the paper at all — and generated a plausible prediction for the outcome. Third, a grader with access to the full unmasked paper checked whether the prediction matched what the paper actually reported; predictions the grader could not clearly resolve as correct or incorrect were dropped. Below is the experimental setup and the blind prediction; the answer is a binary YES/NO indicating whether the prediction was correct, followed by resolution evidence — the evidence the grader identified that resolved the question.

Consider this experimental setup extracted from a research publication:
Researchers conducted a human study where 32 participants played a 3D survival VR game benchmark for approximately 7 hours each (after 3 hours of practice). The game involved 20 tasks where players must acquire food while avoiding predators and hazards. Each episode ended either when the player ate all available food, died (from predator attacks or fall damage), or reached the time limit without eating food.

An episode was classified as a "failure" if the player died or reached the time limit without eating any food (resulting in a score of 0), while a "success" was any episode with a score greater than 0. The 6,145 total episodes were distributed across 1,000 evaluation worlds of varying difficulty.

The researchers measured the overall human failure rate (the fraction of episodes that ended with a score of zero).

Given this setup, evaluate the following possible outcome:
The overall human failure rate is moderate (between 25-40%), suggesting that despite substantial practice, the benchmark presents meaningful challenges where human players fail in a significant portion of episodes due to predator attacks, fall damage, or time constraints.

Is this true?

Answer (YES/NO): NO